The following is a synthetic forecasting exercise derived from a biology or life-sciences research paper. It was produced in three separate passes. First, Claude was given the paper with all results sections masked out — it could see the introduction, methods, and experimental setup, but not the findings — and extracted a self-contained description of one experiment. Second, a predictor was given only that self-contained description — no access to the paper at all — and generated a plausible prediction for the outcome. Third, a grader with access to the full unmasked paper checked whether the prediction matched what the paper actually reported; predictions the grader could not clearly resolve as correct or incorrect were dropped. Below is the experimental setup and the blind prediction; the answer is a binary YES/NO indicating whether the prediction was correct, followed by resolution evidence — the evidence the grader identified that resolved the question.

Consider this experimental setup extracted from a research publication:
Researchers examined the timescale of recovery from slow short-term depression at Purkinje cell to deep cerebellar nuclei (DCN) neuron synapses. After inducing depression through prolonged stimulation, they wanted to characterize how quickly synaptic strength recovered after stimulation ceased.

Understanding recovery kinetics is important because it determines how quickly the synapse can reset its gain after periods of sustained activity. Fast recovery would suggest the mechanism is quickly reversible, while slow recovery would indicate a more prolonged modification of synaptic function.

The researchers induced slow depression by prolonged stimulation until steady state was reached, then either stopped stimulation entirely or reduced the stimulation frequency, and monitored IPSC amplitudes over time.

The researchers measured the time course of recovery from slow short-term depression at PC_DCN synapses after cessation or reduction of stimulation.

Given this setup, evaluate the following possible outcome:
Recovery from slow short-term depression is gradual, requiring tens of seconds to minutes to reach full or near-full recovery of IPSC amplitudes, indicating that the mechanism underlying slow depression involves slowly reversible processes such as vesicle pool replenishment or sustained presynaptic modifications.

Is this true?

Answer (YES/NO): YES